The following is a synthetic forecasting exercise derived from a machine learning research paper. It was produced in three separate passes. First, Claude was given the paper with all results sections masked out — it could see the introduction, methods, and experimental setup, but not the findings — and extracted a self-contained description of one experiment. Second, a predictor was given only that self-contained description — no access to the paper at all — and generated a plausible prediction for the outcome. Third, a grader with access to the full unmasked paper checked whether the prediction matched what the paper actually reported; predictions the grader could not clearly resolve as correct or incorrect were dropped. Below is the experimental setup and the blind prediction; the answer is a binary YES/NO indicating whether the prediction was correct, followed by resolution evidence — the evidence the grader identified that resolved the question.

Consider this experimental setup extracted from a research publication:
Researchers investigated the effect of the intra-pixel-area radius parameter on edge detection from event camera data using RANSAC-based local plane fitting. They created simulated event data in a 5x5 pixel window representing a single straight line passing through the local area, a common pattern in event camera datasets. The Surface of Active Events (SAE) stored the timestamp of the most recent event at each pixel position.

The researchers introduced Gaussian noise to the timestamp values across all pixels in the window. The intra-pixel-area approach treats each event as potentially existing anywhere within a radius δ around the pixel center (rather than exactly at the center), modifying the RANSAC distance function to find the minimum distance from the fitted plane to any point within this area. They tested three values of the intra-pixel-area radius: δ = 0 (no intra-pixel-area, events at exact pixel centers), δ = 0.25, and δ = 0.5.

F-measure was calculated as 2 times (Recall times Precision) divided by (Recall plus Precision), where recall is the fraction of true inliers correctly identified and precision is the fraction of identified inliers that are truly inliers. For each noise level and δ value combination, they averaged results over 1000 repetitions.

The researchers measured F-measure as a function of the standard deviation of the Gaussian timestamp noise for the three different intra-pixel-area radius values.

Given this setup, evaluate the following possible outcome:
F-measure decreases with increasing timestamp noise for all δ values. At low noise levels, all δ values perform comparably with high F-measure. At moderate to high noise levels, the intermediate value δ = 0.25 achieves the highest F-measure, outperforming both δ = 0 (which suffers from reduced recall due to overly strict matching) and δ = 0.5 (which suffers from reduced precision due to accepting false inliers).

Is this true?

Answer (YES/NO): NO